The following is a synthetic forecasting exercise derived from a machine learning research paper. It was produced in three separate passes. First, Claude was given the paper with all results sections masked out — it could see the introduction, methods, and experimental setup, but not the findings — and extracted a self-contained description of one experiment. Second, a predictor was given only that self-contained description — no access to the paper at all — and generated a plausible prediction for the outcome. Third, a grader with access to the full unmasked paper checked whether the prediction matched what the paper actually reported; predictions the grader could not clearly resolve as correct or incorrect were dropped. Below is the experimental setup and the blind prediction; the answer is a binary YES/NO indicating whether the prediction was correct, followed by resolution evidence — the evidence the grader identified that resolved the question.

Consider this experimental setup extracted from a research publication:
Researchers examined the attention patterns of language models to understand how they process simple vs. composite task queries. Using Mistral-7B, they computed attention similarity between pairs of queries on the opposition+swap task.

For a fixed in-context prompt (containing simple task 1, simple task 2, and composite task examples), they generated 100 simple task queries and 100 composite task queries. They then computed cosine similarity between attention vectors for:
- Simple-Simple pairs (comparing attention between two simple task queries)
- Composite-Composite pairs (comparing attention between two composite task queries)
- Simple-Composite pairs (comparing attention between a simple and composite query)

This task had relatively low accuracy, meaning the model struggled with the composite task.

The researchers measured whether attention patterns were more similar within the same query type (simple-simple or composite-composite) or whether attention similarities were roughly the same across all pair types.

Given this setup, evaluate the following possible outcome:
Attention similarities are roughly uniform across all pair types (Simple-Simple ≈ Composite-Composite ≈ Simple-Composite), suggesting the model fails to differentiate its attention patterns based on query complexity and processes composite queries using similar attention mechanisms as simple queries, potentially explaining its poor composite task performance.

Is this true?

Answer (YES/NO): YES